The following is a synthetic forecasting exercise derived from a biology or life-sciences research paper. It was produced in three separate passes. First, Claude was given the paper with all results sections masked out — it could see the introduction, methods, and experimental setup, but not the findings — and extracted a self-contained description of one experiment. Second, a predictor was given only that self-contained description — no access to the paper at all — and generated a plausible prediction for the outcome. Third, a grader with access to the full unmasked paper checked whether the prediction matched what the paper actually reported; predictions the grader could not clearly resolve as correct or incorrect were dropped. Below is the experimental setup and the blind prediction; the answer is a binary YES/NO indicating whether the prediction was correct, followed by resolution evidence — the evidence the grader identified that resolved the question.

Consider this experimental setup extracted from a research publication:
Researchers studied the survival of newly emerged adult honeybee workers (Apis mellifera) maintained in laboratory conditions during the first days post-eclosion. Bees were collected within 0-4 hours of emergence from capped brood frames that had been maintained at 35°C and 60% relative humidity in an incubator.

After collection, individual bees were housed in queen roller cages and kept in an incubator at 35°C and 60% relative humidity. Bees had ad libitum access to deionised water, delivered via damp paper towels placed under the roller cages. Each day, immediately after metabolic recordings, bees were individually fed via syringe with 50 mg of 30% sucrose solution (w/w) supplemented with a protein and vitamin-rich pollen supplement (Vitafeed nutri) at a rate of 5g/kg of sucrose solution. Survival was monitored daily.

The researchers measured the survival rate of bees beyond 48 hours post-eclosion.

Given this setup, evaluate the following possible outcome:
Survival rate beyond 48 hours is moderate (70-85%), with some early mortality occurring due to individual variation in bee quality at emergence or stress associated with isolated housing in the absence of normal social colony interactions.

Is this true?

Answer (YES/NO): NO